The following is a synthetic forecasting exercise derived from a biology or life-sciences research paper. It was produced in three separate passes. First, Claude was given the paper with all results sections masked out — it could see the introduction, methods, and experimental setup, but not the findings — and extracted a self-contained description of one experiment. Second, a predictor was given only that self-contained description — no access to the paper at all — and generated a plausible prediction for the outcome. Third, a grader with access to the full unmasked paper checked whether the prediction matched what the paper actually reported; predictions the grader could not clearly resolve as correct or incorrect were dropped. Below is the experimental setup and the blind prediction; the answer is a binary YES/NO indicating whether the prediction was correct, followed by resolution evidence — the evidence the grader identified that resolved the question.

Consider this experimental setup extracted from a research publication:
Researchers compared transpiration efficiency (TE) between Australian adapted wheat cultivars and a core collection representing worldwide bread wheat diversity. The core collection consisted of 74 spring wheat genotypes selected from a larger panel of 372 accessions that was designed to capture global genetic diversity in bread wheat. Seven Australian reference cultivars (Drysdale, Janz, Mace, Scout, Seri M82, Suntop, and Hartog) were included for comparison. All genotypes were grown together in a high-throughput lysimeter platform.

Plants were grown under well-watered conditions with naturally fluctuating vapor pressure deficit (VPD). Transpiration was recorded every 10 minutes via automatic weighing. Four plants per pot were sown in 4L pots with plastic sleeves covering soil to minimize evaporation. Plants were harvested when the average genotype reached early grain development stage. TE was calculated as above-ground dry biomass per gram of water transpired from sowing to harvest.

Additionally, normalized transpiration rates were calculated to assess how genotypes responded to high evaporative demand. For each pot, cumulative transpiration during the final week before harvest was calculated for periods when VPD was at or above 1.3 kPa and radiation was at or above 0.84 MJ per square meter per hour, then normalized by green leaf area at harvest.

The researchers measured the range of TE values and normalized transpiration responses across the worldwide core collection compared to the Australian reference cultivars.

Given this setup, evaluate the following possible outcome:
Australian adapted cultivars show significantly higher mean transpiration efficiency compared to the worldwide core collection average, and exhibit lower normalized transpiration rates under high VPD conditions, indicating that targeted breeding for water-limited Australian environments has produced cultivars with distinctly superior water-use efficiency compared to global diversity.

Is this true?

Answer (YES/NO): NO